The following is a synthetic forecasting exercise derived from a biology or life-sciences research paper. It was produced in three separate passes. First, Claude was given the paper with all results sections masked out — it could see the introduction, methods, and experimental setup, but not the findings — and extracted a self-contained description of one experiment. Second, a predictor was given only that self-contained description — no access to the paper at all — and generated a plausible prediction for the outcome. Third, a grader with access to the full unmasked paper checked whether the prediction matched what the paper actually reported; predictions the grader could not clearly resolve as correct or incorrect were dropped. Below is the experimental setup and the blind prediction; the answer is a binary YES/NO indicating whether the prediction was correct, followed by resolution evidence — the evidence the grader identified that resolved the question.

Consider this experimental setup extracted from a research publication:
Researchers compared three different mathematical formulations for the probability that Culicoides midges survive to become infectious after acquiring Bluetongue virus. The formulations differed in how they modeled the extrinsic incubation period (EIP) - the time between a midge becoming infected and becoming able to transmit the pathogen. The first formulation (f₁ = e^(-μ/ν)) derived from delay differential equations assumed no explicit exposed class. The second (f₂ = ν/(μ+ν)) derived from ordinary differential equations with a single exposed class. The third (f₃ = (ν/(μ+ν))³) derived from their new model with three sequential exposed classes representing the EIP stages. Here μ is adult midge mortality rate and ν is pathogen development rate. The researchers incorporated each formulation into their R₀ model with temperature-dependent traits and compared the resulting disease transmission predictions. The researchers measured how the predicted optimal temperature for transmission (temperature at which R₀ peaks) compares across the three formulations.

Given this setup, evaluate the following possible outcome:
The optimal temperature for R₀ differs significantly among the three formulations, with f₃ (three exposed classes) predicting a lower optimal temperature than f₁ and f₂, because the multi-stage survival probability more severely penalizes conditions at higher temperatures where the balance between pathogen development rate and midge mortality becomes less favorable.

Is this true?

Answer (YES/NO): NO